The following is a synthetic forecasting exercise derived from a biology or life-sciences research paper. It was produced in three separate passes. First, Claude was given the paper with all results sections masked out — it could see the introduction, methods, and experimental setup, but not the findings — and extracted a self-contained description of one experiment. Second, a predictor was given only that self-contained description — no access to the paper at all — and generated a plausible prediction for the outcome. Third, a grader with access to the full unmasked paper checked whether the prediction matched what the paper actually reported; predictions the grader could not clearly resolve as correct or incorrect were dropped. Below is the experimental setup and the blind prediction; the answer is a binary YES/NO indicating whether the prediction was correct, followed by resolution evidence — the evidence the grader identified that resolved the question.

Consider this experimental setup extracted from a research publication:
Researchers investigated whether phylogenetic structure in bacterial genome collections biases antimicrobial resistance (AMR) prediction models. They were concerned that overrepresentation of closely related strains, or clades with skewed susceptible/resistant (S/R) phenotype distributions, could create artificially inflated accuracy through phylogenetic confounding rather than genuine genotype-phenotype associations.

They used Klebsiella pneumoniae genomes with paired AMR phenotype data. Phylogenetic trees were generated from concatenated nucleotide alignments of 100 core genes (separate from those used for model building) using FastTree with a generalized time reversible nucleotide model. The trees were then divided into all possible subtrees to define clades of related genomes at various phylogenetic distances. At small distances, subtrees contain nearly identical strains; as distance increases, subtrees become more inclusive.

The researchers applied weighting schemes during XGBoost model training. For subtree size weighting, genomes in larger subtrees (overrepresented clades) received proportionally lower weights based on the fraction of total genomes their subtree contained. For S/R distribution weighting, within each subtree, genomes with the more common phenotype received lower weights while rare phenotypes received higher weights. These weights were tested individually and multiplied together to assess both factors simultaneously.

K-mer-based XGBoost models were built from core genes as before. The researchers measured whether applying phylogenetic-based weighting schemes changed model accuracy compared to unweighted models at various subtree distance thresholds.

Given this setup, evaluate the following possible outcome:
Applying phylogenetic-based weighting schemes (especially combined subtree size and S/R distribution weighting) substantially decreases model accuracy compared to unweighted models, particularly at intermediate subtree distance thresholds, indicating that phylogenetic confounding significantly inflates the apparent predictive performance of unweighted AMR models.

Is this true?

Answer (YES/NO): NO